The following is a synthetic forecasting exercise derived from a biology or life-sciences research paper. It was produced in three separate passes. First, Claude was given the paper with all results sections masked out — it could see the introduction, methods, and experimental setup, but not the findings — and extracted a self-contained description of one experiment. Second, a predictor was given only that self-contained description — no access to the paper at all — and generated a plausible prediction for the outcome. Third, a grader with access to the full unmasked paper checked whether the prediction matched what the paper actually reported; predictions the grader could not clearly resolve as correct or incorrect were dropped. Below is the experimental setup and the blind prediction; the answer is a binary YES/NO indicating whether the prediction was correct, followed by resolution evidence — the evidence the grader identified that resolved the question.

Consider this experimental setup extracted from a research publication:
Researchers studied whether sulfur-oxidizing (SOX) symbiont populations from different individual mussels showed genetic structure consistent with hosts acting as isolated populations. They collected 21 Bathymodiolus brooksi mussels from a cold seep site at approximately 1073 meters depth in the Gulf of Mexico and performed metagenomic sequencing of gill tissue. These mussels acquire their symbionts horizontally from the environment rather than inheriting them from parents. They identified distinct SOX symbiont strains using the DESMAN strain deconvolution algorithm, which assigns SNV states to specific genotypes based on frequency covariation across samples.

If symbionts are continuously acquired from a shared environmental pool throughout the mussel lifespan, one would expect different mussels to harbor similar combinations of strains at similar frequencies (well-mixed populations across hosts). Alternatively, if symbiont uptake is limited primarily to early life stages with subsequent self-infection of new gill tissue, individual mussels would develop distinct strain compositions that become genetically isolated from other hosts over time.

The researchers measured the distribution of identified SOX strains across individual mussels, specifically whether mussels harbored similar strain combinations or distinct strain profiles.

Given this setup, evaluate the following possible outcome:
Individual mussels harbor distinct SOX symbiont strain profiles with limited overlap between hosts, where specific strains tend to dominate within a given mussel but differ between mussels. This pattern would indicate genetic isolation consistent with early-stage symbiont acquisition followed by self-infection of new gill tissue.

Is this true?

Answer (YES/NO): YES